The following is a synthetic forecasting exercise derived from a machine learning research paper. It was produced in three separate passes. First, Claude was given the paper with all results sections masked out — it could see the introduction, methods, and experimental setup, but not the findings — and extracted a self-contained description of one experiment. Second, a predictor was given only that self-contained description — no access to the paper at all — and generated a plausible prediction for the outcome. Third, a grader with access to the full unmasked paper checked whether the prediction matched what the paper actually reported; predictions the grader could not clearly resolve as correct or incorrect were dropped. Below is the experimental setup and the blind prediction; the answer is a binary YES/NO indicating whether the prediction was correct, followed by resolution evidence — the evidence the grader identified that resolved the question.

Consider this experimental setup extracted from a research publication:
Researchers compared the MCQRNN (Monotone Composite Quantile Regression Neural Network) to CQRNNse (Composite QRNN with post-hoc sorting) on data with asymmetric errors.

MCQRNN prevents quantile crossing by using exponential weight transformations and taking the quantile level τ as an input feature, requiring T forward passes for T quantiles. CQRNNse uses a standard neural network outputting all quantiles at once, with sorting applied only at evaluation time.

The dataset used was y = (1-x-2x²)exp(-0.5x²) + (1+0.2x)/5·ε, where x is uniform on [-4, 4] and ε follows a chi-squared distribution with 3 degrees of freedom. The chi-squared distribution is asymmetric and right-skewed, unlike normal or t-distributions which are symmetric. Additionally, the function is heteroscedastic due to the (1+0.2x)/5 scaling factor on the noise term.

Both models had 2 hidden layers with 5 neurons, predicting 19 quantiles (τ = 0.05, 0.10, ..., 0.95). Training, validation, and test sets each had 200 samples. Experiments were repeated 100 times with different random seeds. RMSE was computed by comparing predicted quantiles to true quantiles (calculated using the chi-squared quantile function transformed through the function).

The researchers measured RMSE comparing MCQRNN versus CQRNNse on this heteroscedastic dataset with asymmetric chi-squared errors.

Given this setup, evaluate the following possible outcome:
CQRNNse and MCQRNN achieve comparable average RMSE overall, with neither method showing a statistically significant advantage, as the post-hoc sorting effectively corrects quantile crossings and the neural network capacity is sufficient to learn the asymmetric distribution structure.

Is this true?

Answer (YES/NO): NO